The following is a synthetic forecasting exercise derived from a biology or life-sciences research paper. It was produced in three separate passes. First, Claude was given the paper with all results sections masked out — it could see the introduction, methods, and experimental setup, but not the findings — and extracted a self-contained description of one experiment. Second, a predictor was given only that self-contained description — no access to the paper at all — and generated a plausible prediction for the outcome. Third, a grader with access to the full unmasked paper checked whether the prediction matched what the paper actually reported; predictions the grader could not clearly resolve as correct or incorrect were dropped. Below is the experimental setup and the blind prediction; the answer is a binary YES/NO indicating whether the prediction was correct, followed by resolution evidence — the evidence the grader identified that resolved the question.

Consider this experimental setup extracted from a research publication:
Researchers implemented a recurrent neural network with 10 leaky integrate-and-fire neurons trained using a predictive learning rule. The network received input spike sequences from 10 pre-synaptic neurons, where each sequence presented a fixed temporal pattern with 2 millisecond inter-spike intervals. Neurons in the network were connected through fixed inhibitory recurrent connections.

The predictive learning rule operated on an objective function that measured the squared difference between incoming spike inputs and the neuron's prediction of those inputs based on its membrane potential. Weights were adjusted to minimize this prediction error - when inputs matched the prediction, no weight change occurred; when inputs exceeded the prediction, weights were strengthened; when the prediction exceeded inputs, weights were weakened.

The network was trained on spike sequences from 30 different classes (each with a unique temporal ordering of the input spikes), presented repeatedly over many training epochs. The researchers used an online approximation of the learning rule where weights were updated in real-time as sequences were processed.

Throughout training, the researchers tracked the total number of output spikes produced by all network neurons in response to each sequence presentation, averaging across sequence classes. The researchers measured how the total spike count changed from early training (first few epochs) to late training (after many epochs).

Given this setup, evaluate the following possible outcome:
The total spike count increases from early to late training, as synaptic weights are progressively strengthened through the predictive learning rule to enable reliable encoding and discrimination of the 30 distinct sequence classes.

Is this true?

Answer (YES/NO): NO